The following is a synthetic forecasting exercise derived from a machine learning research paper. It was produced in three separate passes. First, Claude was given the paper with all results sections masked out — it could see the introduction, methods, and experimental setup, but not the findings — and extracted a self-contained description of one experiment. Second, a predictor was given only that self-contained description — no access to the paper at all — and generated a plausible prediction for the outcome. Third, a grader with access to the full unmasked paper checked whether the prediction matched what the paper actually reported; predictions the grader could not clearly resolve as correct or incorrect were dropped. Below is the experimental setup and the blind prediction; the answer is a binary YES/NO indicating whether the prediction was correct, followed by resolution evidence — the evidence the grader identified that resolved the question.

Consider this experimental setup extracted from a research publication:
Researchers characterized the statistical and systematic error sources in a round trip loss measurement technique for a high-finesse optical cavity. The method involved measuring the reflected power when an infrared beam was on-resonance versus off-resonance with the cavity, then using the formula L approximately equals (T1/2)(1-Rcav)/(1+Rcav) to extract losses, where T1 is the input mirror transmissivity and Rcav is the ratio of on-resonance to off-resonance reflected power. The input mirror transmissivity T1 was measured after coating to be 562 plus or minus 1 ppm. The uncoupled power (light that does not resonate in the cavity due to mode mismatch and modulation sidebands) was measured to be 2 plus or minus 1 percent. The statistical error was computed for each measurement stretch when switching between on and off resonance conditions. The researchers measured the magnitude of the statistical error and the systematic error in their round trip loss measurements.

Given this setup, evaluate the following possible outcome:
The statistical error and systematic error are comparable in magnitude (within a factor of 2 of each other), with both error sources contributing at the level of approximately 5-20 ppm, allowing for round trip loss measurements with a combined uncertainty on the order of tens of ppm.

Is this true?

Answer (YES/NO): NO